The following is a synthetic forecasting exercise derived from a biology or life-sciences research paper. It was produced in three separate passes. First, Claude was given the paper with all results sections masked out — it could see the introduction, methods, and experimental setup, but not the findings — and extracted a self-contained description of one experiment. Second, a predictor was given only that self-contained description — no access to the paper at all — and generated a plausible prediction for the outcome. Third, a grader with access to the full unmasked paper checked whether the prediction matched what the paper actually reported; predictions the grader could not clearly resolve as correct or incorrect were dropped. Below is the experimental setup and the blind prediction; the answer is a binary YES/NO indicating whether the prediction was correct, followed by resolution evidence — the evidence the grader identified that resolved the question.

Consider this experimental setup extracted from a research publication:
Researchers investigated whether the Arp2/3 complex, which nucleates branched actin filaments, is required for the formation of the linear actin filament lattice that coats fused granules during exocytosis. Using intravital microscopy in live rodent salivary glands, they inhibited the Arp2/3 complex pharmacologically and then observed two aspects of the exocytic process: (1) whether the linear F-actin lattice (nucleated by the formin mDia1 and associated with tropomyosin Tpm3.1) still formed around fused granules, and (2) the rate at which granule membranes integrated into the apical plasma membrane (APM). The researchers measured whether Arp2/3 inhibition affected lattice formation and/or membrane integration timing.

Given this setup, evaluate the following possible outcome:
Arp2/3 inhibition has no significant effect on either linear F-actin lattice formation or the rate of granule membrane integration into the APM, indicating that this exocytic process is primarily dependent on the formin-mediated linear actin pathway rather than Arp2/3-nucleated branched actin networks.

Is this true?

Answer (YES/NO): NO